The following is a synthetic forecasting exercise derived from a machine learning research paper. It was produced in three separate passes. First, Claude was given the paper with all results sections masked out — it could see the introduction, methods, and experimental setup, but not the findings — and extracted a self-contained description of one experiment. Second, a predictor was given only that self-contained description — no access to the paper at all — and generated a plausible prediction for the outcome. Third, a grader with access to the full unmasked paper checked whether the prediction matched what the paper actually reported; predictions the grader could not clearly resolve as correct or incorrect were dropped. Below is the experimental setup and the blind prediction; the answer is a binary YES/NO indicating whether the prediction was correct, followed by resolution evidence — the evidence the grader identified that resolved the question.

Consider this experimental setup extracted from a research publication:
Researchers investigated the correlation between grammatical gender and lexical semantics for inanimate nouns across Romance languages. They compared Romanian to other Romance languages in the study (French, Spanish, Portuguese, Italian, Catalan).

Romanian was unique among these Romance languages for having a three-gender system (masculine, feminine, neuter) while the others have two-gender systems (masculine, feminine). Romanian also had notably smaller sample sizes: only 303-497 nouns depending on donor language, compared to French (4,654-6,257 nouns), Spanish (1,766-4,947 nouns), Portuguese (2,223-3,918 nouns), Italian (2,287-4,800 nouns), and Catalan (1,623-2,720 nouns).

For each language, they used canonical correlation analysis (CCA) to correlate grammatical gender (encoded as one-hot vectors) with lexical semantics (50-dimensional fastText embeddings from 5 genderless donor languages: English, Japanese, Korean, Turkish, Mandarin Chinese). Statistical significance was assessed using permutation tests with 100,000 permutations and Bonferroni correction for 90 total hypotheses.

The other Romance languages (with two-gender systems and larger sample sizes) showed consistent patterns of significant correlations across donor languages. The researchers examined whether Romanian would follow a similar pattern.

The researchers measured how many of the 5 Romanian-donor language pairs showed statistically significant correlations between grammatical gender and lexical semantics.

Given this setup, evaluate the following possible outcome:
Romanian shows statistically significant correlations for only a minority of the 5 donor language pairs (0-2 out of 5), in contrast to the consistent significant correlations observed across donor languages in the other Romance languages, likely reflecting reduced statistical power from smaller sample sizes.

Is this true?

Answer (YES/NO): YES